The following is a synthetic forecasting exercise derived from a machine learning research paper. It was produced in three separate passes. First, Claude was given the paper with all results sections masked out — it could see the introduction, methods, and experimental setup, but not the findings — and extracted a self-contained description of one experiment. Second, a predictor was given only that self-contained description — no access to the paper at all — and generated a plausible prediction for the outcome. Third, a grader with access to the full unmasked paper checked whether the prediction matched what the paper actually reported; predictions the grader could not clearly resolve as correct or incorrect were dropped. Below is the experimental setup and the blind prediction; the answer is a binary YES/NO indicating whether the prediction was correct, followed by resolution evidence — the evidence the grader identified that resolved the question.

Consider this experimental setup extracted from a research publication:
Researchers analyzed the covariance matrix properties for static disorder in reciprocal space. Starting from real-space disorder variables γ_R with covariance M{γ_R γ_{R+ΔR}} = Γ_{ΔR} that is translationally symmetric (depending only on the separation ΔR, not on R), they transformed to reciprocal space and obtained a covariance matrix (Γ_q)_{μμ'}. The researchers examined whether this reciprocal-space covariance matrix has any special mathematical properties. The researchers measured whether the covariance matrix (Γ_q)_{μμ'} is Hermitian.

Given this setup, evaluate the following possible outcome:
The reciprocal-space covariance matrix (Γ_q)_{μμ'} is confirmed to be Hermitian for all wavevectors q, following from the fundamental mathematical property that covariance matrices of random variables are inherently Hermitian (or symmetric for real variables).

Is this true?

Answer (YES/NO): YES